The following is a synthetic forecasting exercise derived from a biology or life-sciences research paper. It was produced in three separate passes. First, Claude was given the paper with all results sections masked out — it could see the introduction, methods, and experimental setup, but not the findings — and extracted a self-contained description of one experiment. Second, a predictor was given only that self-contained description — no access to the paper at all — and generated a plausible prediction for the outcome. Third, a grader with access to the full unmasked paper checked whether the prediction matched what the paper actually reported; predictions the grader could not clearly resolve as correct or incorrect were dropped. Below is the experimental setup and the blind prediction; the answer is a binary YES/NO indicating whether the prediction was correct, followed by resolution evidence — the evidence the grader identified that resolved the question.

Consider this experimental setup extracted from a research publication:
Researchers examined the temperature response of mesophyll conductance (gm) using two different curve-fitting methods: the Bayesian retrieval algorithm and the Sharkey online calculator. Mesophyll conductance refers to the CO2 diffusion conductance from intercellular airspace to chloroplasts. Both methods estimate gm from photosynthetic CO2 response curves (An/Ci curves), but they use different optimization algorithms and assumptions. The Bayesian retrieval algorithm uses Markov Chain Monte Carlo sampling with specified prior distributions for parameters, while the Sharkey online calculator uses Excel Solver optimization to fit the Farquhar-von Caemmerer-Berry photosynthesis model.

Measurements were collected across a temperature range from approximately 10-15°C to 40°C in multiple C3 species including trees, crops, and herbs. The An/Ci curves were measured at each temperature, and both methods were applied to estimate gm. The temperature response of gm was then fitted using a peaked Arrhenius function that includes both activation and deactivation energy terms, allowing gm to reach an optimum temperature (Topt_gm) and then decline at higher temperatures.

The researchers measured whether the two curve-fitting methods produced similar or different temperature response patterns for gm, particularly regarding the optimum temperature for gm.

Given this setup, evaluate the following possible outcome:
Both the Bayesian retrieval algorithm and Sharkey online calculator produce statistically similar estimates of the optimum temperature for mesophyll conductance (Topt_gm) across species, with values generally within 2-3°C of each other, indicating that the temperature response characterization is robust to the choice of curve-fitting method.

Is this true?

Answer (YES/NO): NO